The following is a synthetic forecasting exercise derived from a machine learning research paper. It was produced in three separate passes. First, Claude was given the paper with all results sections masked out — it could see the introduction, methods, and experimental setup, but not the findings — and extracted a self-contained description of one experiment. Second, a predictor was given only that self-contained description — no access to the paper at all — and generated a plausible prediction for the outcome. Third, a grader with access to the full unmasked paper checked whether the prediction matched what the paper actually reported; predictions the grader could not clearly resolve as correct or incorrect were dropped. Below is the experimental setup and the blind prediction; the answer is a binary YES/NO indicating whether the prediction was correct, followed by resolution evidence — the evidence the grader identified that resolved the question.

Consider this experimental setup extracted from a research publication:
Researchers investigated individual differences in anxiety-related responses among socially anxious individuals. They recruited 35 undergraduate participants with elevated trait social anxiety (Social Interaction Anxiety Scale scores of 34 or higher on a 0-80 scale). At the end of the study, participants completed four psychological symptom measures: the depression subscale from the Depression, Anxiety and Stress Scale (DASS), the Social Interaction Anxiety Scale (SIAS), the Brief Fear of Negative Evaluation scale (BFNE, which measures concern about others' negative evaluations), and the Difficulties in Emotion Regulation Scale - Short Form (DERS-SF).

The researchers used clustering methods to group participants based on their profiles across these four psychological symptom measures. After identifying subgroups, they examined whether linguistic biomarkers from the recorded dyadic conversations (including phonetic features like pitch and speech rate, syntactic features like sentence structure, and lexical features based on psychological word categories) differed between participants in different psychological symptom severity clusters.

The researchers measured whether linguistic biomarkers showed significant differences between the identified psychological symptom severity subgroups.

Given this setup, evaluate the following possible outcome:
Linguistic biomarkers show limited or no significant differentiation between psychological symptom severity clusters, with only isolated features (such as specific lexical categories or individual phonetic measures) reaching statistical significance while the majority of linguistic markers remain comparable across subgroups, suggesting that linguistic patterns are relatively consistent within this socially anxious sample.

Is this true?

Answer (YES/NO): NO